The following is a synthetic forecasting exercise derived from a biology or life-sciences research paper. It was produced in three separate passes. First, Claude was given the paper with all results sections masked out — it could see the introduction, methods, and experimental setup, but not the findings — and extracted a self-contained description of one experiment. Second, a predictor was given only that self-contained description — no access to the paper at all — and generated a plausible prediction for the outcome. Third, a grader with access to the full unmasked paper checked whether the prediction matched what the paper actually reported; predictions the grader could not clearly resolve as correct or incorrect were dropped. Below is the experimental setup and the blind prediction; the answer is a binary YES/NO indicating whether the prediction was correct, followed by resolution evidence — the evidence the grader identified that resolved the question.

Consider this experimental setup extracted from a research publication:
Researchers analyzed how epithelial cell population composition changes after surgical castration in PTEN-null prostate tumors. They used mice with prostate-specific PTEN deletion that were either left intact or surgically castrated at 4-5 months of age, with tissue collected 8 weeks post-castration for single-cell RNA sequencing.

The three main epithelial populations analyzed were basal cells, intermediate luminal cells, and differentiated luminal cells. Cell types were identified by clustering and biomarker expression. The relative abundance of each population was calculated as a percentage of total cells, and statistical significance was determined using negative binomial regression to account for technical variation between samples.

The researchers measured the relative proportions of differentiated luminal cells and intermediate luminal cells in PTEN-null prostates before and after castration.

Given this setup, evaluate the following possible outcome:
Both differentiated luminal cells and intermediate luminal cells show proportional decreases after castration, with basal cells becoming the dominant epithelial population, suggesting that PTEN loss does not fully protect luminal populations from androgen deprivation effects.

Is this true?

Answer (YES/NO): NO